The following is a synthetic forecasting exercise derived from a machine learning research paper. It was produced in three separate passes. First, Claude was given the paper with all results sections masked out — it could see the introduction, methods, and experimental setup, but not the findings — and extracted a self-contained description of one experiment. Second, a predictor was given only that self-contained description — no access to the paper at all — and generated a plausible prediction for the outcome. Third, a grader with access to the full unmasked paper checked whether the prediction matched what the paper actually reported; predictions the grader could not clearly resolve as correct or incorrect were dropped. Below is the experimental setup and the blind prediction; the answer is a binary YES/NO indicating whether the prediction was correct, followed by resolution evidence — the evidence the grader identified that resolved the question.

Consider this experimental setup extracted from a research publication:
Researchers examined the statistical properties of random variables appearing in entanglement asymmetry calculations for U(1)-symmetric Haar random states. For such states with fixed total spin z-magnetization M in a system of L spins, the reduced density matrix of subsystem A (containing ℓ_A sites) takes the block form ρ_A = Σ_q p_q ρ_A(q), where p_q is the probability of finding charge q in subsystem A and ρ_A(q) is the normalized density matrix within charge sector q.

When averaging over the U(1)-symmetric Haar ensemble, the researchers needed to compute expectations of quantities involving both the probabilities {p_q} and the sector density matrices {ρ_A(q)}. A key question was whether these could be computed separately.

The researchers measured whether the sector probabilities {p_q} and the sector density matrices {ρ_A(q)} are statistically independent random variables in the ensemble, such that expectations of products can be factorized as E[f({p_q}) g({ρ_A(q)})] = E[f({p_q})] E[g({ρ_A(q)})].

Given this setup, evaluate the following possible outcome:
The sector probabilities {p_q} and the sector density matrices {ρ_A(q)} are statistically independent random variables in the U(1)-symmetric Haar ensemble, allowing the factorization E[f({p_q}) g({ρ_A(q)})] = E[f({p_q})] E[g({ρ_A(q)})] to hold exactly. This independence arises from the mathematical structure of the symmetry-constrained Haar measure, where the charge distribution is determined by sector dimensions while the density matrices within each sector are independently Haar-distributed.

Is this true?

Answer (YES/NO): YES